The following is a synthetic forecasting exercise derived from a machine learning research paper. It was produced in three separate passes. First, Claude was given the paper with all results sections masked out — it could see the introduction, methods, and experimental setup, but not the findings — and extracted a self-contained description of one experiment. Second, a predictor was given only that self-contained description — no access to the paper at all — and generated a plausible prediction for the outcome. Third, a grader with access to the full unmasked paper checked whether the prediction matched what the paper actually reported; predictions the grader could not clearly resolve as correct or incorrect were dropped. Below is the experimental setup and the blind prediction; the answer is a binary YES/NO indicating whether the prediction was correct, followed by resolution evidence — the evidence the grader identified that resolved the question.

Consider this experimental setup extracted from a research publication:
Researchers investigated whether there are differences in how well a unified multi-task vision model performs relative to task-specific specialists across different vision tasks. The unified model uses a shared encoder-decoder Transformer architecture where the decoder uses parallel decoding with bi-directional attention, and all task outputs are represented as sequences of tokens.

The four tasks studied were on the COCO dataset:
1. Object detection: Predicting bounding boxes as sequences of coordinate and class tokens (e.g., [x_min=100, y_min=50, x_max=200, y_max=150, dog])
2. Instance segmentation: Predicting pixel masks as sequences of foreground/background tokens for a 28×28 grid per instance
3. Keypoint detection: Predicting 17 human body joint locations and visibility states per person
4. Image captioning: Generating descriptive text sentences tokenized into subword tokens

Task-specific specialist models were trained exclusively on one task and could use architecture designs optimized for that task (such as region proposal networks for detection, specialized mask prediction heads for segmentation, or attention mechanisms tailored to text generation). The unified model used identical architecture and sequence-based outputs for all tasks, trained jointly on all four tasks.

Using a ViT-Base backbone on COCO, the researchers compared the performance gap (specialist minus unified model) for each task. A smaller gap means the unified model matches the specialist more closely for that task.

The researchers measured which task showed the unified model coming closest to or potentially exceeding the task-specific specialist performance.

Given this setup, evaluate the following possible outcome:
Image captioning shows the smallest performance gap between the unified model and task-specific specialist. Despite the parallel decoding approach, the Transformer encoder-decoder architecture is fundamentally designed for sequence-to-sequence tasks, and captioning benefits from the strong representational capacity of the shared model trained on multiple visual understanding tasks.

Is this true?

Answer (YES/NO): NO